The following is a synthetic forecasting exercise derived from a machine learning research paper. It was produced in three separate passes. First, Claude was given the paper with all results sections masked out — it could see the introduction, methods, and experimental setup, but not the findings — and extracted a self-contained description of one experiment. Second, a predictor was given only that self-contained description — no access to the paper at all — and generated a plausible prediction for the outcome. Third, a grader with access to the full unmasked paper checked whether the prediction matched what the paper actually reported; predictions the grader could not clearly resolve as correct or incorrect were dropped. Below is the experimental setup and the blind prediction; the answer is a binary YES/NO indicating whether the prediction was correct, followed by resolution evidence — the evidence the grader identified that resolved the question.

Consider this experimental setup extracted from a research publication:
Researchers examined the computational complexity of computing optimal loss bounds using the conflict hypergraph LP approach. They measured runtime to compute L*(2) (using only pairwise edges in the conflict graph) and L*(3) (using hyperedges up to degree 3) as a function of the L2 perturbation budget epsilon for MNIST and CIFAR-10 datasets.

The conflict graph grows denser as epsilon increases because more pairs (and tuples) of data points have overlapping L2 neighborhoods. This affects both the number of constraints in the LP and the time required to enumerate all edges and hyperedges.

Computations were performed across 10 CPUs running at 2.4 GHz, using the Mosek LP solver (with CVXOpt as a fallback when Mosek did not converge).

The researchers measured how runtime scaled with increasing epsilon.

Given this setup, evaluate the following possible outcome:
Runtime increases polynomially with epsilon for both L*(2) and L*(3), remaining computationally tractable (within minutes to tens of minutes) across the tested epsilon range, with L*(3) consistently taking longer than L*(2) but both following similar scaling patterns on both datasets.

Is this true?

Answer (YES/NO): NO